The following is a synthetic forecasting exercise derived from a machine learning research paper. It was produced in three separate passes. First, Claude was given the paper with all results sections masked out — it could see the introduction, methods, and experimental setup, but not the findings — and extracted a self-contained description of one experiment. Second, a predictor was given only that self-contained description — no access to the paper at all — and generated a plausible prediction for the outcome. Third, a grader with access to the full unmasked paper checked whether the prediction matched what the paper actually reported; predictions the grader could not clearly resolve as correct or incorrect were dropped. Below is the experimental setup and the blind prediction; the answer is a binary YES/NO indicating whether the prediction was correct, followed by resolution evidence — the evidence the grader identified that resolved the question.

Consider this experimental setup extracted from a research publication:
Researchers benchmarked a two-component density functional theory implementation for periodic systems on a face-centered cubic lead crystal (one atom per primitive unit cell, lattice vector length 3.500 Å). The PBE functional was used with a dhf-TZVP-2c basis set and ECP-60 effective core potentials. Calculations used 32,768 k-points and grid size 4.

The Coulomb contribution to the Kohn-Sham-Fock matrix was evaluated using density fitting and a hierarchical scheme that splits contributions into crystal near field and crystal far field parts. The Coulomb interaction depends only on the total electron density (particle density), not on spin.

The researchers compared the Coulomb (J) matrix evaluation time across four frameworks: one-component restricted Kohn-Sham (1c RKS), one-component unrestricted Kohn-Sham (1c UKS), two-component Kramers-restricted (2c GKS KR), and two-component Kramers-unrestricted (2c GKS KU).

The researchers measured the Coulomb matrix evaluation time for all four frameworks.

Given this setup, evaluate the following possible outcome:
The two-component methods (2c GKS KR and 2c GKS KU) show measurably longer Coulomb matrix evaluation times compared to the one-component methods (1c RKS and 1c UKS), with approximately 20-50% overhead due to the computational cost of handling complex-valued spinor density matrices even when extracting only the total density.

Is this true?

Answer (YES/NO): NO